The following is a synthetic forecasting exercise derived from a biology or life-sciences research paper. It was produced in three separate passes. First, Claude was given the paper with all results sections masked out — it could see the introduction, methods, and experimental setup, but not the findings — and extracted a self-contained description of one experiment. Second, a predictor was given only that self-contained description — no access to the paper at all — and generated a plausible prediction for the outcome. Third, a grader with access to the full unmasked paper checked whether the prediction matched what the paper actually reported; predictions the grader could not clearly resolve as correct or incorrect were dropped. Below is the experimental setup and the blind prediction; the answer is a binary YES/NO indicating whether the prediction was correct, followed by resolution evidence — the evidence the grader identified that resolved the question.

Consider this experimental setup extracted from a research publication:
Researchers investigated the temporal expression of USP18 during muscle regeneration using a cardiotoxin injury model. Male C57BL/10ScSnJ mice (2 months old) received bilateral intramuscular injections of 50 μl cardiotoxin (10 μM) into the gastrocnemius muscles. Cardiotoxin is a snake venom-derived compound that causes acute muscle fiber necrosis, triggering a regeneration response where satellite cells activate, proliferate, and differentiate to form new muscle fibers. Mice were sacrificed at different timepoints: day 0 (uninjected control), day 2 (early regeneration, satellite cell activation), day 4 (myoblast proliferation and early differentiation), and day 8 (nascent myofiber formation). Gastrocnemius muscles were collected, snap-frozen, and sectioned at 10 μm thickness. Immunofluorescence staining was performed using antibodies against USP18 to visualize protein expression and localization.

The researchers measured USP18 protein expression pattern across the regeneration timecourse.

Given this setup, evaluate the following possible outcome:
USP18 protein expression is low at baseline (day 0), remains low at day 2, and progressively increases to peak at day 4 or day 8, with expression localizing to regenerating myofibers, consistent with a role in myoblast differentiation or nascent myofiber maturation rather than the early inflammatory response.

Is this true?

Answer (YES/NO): NO